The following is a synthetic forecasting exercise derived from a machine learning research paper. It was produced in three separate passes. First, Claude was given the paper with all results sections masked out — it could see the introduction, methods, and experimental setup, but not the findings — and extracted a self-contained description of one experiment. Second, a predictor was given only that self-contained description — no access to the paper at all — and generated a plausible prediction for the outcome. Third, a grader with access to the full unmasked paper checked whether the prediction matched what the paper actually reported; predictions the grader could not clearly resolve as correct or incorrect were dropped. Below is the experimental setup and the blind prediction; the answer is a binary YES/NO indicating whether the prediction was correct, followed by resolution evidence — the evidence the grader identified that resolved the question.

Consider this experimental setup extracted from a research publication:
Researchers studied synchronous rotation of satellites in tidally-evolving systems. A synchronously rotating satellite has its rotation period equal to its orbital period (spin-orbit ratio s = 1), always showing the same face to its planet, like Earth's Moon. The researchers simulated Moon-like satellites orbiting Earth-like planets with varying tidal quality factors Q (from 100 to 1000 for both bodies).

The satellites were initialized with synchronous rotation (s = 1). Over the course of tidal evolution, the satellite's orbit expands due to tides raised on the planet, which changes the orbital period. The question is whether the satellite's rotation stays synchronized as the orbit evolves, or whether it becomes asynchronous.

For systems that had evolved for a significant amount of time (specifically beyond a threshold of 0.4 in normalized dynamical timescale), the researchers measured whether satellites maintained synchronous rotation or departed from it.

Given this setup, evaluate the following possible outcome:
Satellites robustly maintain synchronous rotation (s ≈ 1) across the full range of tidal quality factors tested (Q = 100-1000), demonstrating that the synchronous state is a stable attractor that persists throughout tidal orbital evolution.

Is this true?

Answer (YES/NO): YES